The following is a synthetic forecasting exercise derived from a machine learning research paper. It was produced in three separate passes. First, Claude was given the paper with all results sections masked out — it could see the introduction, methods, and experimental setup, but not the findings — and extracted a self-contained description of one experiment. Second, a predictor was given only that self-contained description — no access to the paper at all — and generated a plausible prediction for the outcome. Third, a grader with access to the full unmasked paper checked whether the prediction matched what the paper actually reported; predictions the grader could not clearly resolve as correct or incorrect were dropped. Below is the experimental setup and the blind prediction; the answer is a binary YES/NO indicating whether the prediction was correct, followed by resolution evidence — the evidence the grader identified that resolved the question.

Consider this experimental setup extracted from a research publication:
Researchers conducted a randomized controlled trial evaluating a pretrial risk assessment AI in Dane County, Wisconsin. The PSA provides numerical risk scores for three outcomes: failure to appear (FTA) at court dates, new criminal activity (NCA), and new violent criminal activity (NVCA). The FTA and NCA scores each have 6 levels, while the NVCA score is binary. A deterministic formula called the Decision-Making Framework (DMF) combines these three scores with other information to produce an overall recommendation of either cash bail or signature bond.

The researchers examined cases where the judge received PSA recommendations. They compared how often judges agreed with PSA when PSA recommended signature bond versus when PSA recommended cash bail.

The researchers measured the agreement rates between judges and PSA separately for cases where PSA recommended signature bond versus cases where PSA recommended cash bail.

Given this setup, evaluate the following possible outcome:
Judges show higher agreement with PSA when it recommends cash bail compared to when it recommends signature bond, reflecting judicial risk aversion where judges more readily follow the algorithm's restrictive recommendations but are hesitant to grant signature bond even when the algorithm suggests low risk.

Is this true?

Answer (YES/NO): NO